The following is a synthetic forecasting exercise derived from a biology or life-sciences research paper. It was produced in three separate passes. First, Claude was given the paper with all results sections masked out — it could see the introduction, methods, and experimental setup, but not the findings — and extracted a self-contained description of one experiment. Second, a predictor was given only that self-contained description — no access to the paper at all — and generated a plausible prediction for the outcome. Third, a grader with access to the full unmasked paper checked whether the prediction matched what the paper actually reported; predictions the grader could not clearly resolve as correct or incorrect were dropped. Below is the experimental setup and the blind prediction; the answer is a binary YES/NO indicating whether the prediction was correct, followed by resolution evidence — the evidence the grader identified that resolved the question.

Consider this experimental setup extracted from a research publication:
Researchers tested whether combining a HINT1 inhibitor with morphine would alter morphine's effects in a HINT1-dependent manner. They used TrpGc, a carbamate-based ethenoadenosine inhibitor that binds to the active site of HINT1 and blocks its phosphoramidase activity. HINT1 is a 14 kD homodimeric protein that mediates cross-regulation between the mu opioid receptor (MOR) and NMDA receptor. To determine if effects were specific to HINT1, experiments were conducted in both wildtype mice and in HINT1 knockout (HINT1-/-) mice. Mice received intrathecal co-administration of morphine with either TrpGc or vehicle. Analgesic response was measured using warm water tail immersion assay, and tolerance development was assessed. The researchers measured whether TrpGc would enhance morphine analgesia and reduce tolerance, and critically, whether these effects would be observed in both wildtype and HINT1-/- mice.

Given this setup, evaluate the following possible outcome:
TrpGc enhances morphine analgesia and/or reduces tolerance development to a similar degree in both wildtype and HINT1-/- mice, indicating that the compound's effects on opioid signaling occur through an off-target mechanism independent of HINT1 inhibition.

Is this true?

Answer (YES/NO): NO